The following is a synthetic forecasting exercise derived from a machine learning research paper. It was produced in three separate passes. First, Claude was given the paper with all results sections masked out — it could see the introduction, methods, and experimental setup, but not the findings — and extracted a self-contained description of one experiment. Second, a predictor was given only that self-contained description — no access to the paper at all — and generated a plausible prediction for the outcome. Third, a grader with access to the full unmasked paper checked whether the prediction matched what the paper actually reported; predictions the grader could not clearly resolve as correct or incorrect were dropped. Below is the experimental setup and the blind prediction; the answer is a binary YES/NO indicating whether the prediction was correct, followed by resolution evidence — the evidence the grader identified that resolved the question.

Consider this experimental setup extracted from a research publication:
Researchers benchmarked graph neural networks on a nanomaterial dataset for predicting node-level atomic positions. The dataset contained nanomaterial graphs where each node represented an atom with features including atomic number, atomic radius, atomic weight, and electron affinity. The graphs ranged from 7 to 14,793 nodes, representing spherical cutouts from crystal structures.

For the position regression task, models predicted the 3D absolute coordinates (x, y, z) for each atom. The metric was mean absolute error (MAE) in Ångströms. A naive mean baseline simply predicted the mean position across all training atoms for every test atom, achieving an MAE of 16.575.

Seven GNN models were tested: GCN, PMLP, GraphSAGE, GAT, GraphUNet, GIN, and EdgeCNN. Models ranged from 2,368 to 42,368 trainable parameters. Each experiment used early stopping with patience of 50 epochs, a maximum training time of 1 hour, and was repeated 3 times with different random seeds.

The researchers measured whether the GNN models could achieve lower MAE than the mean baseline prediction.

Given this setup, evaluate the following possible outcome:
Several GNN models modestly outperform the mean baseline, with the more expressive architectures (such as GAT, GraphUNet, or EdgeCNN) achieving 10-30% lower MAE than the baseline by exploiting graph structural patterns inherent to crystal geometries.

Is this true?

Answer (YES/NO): NO